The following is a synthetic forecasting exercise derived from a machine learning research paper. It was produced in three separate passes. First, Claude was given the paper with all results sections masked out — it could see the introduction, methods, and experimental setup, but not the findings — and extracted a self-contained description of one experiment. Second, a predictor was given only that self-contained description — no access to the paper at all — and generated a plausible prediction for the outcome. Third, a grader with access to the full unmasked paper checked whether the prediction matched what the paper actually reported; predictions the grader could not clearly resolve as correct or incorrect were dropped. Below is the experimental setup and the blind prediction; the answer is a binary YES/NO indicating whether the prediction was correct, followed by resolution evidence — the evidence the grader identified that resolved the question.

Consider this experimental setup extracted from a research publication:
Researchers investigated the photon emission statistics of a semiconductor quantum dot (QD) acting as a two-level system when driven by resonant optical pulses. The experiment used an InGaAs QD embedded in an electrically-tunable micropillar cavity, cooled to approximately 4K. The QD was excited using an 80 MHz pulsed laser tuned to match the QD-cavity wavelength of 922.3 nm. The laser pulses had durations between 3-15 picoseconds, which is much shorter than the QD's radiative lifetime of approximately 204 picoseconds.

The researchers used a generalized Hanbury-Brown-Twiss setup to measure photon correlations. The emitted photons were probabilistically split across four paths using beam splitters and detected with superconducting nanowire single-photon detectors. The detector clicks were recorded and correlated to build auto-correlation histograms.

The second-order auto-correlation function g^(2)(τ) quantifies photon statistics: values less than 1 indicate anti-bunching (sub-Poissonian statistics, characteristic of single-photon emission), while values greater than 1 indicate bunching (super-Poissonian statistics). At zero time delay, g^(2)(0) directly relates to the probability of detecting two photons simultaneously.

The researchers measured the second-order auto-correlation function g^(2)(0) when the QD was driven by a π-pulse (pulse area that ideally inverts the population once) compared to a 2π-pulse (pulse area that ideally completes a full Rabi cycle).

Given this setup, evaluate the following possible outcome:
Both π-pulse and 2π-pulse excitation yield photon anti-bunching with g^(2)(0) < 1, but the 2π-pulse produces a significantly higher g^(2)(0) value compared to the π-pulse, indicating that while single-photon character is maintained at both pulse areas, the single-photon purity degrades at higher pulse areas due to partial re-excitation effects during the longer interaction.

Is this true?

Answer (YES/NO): NO